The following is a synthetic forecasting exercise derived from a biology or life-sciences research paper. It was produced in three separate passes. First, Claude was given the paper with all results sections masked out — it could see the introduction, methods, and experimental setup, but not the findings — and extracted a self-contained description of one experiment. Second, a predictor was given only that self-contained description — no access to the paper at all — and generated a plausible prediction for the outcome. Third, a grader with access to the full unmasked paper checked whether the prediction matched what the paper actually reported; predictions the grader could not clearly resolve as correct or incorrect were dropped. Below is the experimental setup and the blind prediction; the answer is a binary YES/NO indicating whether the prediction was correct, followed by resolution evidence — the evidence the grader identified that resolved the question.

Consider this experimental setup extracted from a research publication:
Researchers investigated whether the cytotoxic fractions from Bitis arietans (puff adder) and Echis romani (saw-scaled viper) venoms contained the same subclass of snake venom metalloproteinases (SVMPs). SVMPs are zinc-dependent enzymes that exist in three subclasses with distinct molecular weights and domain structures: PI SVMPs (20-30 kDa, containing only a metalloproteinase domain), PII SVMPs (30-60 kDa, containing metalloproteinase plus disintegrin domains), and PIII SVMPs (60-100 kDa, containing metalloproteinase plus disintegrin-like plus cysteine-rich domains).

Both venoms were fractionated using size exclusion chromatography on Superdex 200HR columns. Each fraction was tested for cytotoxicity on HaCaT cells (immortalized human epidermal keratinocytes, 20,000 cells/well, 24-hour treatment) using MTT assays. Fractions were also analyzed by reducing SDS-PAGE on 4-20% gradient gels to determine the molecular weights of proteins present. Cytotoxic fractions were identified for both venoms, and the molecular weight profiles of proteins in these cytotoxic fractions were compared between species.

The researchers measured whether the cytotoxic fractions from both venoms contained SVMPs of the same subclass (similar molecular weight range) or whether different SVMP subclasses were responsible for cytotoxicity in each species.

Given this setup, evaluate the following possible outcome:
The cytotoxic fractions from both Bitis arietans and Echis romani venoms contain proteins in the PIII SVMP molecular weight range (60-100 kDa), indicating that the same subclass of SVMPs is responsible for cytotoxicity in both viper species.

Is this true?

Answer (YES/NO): NO